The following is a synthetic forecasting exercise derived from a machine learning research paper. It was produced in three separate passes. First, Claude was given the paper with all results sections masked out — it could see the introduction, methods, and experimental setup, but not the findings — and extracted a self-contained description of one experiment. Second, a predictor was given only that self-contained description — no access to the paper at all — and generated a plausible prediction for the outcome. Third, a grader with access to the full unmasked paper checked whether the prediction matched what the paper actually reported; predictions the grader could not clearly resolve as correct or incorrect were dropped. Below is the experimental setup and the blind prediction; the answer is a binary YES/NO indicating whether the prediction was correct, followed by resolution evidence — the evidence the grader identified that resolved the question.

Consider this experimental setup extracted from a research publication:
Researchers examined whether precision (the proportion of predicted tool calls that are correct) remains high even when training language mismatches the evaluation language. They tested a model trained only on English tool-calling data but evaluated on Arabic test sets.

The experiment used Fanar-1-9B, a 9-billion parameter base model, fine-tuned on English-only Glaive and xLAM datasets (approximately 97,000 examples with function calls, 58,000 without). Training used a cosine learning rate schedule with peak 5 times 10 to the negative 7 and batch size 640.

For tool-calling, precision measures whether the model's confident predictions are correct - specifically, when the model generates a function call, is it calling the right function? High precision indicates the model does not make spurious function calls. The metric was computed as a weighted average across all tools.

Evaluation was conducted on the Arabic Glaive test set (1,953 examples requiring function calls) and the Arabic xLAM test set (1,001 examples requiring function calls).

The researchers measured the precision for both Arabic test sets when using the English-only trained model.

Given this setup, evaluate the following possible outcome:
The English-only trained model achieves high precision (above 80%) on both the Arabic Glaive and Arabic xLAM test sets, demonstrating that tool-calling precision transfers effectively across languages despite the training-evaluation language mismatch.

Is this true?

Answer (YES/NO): YES